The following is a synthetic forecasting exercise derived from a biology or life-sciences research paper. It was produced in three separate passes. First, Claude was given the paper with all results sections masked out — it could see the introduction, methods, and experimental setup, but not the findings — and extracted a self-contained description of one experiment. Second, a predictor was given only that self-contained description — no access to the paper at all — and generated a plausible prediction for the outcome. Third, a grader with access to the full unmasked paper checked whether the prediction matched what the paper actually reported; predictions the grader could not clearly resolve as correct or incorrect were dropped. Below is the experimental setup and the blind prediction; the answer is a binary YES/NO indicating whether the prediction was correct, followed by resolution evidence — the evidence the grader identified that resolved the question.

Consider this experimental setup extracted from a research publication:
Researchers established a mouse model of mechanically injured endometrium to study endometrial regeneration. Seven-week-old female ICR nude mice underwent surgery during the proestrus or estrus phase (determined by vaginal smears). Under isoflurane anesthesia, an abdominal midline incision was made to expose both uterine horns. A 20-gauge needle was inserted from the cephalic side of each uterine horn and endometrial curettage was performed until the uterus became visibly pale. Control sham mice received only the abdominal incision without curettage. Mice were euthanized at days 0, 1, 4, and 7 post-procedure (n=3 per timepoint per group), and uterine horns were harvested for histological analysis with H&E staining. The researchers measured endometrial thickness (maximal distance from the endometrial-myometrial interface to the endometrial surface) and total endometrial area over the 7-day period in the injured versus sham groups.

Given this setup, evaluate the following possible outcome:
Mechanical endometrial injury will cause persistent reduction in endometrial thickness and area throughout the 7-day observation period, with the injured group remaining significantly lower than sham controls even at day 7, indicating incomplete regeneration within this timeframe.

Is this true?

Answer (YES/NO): NO